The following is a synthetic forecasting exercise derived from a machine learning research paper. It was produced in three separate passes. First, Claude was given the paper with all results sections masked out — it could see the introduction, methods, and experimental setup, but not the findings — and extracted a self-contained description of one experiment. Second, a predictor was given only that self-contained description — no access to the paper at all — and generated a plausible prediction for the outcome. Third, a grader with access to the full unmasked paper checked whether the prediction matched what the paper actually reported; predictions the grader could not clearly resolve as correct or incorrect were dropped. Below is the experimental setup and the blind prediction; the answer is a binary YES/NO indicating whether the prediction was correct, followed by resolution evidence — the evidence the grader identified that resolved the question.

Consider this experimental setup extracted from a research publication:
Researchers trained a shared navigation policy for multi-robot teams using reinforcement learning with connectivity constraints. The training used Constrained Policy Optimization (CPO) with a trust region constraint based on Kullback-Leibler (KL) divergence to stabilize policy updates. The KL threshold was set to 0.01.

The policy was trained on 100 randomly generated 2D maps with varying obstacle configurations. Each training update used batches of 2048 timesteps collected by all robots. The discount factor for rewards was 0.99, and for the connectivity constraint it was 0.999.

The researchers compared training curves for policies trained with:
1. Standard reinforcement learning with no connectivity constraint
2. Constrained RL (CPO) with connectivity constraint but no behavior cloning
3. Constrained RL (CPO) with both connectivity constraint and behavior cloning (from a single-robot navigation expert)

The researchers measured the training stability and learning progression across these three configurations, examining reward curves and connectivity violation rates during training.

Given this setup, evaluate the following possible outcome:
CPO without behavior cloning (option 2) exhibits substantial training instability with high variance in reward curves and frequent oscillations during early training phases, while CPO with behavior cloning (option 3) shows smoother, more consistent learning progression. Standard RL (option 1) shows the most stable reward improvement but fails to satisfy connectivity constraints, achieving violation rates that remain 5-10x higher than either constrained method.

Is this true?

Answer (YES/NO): NO